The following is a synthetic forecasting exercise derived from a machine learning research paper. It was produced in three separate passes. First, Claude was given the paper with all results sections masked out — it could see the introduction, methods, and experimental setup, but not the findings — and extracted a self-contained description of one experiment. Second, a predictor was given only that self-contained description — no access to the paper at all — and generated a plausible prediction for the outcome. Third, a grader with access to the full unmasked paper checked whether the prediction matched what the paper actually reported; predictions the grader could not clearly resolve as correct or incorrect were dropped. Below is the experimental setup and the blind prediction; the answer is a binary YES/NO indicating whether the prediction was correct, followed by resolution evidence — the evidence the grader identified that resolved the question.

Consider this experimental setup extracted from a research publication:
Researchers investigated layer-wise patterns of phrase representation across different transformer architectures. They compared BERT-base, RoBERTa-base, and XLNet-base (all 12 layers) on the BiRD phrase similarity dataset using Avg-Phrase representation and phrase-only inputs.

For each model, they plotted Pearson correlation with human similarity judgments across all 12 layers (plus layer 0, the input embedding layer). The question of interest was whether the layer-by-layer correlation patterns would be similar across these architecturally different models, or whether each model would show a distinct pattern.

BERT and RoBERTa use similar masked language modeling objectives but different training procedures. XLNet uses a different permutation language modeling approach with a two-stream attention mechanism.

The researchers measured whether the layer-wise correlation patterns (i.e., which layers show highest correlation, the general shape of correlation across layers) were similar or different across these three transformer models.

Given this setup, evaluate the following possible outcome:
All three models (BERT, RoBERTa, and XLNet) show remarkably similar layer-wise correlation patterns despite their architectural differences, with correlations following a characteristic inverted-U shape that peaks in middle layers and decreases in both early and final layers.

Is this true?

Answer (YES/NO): NO